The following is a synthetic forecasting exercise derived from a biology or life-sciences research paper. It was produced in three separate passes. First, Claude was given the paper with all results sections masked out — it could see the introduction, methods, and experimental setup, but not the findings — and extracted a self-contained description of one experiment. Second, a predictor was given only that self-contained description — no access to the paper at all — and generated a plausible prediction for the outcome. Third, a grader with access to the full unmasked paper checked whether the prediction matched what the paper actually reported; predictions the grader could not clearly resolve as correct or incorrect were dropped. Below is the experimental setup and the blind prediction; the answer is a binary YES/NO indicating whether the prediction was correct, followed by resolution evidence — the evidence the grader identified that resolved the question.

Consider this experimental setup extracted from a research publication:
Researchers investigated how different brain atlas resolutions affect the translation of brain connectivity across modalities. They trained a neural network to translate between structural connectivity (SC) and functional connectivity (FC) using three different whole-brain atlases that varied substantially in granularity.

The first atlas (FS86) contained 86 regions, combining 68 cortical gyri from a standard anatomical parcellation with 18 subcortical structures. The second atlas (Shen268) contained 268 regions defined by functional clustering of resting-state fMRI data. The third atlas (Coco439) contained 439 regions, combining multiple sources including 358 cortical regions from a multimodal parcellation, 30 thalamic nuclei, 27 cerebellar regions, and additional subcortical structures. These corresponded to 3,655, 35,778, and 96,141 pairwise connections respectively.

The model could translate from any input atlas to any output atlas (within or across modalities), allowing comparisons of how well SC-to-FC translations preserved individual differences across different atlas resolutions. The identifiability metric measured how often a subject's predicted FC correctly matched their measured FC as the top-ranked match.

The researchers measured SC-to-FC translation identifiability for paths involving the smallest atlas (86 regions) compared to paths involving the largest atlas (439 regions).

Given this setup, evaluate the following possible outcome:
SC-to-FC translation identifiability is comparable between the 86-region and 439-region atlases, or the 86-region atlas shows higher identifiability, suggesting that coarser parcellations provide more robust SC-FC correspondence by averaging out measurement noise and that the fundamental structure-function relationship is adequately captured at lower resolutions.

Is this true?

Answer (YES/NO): NO